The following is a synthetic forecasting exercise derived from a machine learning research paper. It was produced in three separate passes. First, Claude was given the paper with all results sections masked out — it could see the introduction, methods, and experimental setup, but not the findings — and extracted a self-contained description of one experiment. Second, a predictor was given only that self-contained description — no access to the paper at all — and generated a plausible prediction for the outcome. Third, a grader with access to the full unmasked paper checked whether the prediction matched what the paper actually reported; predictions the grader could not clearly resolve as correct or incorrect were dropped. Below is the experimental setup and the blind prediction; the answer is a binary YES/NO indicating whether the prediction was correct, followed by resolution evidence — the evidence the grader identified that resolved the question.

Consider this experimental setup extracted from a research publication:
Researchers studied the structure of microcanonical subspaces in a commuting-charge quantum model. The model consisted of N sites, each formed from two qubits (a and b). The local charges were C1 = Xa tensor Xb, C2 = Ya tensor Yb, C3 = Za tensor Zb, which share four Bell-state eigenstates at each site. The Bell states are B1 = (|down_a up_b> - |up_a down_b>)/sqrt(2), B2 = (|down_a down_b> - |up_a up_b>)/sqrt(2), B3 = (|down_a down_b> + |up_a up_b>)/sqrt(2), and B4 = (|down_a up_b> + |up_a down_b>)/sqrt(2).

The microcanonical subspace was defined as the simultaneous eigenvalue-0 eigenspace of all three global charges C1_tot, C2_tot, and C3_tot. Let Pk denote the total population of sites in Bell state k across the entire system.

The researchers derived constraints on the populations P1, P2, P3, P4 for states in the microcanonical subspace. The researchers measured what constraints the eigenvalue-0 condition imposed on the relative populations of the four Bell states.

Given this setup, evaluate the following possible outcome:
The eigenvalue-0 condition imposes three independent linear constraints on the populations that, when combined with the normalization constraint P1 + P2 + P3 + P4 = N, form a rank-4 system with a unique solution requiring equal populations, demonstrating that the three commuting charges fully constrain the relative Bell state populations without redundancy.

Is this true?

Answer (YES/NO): YES